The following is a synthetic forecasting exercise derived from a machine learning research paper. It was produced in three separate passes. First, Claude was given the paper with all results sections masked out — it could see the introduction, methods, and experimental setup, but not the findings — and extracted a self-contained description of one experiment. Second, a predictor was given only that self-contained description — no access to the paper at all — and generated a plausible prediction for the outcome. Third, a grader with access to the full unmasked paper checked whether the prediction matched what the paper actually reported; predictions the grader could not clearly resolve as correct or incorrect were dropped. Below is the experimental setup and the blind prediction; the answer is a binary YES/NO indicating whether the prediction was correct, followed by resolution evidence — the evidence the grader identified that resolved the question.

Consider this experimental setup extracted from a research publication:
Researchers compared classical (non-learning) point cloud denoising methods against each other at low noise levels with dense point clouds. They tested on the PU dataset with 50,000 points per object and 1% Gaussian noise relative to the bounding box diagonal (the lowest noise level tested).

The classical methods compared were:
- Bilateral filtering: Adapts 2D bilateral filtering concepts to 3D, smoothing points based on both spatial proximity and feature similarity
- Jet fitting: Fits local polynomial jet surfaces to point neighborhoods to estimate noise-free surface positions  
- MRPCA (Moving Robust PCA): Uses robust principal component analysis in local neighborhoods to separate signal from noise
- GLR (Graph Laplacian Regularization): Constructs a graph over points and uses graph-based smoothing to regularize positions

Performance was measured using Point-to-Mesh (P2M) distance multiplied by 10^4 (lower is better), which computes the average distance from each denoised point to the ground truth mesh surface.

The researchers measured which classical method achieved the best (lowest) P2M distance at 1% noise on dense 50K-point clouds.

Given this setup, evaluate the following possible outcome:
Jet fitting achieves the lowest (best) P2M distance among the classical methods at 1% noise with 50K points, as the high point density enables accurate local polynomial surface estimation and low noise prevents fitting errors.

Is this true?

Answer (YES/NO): NO